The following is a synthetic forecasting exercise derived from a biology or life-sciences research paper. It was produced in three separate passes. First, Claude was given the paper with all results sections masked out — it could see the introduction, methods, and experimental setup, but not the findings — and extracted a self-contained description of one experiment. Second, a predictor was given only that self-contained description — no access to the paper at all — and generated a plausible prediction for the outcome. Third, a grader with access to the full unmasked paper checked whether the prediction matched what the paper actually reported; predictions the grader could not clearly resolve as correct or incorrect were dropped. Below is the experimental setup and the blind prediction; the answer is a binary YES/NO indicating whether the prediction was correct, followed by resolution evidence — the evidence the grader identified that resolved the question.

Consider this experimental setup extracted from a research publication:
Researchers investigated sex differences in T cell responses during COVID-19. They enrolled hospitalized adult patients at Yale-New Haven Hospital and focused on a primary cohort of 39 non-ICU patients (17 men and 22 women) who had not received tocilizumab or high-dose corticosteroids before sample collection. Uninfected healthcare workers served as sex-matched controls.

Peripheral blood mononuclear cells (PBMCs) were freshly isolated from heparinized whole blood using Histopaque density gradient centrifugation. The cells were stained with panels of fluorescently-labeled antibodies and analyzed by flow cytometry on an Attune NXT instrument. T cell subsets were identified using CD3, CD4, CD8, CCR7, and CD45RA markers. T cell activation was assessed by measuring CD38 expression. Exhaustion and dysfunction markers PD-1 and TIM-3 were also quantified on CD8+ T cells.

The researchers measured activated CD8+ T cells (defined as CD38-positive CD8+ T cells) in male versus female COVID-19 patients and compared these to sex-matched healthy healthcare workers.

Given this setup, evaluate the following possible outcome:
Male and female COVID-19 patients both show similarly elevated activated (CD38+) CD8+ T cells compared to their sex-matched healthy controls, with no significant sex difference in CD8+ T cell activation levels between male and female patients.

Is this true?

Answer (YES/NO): NO